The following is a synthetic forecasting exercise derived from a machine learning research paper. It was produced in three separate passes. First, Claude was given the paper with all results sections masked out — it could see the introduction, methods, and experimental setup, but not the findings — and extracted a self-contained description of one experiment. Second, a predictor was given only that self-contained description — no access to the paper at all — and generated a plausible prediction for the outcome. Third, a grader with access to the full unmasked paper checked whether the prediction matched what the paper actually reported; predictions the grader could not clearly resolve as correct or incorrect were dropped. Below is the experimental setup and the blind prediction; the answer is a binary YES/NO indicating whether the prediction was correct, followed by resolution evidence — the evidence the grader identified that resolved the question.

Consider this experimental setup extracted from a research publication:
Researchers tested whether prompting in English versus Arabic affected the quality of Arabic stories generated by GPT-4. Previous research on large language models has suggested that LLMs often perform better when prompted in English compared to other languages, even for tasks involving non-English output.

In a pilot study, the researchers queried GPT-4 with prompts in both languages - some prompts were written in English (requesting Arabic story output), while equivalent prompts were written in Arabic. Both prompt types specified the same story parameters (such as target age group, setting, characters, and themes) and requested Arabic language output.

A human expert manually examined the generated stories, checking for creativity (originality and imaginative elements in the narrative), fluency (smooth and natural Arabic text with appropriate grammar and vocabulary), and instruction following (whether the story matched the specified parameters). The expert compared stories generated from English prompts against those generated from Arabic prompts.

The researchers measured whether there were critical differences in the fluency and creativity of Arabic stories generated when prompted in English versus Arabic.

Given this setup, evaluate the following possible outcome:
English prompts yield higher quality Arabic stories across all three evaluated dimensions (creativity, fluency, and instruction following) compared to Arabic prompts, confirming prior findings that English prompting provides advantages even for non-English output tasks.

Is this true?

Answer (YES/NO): NO